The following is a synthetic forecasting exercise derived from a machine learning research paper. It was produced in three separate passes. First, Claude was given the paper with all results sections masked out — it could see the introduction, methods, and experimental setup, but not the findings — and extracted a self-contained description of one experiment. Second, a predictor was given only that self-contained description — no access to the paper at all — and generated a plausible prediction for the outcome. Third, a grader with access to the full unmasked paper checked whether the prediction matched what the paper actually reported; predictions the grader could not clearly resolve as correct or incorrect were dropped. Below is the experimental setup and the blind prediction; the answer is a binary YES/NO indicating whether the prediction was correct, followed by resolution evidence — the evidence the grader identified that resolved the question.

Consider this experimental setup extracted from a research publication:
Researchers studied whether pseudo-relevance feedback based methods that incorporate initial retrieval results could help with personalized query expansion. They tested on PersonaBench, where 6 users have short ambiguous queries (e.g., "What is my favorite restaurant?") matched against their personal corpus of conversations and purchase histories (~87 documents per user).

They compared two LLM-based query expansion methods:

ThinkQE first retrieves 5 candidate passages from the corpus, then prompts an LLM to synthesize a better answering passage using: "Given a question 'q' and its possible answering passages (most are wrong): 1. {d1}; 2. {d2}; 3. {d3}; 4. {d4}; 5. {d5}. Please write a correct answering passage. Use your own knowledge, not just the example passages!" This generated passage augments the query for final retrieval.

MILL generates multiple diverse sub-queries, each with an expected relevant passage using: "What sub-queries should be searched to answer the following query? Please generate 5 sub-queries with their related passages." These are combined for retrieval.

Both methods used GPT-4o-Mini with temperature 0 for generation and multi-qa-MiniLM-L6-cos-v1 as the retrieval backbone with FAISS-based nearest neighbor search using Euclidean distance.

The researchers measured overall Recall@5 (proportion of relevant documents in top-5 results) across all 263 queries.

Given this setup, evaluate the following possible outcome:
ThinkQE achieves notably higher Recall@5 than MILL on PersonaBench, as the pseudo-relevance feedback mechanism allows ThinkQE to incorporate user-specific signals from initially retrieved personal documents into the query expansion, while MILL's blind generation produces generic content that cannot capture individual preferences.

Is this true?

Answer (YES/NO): YES